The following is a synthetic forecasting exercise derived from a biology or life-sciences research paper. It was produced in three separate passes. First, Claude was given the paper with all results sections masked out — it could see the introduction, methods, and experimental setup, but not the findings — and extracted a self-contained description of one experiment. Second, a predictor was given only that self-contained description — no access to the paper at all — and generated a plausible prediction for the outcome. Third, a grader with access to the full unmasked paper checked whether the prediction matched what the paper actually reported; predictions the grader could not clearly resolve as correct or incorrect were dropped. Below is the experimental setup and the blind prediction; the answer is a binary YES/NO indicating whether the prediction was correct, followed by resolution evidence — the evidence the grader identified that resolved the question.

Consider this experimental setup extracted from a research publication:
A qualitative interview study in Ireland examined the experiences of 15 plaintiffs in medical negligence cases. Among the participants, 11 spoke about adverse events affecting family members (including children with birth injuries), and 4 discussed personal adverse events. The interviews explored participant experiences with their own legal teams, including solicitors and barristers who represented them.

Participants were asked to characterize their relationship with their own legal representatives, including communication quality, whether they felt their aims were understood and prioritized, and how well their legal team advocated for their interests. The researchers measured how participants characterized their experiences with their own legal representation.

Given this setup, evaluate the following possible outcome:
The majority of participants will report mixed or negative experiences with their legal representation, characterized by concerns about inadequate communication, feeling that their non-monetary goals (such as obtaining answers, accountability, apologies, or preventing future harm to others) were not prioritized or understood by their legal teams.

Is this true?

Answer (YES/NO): NO